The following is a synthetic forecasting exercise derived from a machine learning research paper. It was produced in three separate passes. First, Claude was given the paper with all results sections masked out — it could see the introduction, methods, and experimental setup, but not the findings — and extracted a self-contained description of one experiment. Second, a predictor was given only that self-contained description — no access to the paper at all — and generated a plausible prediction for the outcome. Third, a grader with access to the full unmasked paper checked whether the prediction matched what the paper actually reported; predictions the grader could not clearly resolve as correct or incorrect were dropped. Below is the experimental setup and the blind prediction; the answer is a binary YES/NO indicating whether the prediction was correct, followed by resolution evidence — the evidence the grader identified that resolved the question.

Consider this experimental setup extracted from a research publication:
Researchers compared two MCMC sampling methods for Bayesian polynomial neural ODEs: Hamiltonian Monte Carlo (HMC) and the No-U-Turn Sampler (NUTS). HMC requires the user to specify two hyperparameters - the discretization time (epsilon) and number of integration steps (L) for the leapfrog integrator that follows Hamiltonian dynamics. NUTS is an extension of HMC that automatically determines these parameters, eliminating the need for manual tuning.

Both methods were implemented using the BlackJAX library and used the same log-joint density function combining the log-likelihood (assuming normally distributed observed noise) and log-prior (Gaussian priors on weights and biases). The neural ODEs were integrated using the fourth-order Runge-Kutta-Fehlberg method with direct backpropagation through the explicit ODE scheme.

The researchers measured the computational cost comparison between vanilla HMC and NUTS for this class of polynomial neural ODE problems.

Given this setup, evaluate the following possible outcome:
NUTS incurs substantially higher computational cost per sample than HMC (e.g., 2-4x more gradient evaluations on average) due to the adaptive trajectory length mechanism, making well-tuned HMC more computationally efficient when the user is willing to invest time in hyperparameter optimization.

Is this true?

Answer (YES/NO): NO